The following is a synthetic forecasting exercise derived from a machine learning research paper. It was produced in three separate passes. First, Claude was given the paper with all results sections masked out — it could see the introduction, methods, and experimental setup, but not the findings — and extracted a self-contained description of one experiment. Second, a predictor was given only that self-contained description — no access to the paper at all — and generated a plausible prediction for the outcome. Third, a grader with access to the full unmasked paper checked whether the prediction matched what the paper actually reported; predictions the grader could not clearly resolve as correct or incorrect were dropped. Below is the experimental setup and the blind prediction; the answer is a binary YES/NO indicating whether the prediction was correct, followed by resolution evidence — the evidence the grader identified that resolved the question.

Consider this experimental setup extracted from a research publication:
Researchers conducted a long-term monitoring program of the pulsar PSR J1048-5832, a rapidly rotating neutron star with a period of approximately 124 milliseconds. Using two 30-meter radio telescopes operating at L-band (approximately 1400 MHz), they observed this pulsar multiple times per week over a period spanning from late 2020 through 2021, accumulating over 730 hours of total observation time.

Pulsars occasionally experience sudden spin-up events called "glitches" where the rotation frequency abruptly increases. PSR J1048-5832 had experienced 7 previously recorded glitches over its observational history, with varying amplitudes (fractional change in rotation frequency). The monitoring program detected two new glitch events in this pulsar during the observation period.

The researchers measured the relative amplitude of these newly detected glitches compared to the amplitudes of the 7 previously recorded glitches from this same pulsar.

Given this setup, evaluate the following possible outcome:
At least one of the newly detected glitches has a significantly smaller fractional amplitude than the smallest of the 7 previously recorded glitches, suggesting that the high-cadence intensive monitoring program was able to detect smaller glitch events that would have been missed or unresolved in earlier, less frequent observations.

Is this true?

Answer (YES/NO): YES